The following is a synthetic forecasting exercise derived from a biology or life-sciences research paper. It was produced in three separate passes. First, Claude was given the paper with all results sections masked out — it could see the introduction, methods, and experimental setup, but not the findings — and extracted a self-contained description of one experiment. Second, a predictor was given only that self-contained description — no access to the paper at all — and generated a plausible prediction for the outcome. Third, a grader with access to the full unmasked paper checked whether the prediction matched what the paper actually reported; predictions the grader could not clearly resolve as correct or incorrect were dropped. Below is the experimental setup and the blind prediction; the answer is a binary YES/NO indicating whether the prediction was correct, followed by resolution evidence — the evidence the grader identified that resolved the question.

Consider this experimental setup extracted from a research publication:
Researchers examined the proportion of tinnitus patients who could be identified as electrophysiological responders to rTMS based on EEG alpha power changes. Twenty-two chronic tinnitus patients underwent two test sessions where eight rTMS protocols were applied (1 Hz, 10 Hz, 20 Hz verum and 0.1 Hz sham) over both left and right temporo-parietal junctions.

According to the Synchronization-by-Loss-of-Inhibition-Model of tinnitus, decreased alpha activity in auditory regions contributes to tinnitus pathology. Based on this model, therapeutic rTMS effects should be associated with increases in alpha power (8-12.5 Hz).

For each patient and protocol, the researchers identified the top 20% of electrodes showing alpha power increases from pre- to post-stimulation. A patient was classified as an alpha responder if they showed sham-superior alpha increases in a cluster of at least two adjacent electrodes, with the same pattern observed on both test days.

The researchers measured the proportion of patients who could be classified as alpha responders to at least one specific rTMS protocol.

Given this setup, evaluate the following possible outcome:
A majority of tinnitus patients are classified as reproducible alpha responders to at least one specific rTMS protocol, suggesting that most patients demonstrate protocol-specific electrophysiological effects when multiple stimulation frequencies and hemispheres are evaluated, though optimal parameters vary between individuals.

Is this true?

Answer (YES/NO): YES